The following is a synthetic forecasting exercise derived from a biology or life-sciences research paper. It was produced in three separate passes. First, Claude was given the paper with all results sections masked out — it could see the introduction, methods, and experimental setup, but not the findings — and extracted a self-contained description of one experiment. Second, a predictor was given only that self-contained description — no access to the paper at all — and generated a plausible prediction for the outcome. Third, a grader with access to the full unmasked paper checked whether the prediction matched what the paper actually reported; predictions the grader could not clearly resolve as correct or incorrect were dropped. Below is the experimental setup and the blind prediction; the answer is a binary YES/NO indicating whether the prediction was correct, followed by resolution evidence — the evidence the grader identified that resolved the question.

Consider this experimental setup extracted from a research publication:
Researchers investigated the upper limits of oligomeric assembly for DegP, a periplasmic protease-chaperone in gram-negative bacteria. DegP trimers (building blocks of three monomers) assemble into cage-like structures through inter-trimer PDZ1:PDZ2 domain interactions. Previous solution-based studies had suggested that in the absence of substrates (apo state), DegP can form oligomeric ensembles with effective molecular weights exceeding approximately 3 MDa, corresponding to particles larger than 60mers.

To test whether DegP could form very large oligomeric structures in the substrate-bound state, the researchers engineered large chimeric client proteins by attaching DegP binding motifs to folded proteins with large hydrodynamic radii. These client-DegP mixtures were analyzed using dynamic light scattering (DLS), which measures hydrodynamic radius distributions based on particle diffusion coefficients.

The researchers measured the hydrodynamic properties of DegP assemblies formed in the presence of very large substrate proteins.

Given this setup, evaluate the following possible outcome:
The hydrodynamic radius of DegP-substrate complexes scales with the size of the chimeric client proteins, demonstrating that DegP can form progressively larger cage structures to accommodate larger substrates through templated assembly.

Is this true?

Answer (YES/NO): YES